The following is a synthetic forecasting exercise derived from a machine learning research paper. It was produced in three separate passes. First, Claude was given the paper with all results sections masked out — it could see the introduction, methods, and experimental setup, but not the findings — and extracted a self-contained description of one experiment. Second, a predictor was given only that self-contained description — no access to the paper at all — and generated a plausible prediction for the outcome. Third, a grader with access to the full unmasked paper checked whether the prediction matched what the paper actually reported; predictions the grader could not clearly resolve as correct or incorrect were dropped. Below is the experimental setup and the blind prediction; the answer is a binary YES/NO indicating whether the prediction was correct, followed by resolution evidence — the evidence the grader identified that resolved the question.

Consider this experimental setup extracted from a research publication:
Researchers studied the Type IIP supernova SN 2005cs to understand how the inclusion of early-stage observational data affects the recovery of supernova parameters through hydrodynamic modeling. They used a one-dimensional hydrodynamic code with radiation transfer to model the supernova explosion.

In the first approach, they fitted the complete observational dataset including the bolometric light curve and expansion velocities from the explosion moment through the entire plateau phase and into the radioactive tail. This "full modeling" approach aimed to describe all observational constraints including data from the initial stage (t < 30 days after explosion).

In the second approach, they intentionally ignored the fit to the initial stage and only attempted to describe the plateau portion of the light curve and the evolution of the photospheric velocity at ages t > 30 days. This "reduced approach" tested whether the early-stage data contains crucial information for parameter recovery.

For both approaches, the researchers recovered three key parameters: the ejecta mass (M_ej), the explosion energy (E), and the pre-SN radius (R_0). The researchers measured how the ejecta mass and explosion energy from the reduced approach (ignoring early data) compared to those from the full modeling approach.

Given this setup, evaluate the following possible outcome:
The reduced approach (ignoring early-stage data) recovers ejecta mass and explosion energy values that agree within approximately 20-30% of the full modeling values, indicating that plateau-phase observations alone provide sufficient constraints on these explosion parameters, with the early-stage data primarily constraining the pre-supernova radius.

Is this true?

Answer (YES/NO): NO